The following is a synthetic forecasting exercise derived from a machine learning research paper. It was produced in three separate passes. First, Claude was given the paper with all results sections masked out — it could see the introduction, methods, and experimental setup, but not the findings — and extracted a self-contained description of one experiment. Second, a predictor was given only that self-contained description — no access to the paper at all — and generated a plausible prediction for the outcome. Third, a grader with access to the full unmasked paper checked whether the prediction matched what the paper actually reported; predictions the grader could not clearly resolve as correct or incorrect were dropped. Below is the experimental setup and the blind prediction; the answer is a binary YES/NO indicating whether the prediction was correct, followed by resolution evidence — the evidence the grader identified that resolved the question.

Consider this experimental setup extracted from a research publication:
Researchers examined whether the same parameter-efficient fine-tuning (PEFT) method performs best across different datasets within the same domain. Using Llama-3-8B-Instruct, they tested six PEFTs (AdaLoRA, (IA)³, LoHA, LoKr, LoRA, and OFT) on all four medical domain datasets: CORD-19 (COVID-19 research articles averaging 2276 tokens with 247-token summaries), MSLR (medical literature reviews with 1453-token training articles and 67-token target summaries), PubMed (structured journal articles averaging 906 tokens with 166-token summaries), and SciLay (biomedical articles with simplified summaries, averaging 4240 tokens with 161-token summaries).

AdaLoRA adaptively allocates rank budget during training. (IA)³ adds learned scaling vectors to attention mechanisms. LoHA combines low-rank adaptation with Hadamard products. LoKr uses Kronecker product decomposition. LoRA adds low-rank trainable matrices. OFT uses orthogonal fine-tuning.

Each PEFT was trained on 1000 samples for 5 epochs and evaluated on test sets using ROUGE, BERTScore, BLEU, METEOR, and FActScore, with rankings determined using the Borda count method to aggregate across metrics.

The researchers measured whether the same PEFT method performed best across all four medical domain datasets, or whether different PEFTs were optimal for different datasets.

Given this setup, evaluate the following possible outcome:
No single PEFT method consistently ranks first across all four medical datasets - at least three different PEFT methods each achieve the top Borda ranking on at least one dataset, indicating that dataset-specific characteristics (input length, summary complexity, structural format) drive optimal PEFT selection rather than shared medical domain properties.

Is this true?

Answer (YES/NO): YES